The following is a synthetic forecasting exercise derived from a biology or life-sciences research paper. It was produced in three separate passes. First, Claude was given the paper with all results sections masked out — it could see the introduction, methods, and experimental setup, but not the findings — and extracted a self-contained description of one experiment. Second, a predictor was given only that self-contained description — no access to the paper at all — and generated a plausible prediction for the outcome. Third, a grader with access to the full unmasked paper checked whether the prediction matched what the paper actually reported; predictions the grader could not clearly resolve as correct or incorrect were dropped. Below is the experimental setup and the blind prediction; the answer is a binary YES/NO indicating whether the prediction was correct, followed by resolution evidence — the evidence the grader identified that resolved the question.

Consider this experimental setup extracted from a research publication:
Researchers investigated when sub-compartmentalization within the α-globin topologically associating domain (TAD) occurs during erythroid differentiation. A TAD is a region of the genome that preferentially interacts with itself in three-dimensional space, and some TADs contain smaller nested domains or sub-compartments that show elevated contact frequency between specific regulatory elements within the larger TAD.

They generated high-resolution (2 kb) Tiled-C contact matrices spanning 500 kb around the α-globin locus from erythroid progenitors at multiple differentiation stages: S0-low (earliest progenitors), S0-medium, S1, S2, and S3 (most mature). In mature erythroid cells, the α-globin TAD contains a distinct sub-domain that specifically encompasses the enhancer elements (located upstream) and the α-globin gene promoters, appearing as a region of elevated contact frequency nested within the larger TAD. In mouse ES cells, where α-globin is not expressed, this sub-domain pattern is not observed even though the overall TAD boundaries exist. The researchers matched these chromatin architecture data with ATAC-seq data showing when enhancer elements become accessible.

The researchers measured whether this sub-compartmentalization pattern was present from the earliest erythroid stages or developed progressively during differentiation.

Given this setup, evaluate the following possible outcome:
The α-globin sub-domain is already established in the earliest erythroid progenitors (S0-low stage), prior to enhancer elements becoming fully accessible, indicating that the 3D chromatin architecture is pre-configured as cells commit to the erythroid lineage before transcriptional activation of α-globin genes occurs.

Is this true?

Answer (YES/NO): NO